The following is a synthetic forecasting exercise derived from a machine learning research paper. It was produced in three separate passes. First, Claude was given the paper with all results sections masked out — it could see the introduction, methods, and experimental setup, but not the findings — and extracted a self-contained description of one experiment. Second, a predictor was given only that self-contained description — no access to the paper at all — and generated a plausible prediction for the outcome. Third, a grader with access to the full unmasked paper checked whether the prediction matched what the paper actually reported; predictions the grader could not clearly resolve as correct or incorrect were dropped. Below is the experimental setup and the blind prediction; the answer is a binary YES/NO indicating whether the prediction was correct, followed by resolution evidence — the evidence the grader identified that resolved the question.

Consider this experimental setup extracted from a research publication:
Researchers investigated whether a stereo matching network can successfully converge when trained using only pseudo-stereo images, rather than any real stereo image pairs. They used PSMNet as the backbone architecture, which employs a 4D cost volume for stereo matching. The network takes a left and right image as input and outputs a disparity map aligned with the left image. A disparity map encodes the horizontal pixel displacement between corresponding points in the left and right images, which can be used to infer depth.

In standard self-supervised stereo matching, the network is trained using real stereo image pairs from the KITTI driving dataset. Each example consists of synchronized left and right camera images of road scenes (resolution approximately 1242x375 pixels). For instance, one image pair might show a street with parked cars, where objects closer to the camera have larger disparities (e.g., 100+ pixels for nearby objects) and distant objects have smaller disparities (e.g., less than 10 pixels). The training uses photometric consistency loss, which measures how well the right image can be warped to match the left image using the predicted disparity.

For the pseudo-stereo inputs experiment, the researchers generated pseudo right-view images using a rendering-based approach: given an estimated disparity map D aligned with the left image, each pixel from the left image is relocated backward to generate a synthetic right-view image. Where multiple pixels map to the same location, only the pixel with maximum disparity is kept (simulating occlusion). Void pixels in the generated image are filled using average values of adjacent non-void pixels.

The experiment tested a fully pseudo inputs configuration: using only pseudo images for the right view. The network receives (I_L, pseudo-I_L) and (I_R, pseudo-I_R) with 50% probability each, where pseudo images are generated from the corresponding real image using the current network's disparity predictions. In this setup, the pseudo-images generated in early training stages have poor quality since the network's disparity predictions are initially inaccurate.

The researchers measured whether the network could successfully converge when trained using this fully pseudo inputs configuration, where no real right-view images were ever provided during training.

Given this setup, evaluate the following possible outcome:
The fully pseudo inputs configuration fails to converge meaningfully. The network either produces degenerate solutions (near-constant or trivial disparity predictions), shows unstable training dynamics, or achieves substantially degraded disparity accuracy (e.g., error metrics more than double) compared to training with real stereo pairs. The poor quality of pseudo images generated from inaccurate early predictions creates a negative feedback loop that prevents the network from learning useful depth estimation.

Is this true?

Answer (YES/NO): NO